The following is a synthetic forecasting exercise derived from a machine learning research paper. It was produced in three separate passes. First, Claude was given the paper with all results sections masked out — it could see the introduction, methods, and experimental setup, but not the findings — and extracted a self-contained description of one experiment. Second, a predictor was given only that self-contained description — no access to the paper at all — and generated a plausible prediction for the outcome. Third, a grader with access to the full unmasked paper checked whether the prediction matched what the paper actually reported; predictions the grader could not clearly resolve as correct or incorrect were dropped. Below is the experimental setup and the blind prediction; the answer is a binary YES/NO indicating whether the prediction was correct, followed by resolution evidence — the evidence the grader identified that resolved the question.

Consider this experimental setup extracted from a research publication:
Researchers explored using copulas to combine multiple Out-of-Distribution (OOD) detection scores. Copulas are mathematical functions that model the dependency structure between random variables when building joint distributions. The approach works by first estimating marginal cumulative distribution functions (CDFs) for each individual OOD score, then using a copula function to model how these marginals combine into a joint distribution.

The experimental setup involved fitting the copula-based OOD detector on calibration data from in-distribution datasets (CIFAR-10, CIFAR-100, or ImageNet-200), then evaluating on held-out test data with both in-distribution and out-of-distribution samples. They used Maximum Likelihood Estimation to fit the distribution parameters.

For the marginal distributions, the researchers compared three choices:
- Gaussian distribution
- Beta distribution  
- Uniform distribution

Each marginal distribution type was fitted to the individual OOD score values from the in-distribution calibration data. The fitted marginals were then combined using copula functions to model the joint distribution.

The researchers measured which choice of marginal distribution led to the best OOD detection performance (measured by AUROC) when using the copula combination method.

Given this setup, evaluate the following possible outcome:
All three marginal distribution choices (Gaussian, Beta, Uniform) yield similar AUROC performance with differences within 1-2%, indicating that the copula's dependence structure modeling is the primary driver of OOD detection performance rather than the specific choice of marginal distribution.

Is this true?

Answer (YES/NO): NO